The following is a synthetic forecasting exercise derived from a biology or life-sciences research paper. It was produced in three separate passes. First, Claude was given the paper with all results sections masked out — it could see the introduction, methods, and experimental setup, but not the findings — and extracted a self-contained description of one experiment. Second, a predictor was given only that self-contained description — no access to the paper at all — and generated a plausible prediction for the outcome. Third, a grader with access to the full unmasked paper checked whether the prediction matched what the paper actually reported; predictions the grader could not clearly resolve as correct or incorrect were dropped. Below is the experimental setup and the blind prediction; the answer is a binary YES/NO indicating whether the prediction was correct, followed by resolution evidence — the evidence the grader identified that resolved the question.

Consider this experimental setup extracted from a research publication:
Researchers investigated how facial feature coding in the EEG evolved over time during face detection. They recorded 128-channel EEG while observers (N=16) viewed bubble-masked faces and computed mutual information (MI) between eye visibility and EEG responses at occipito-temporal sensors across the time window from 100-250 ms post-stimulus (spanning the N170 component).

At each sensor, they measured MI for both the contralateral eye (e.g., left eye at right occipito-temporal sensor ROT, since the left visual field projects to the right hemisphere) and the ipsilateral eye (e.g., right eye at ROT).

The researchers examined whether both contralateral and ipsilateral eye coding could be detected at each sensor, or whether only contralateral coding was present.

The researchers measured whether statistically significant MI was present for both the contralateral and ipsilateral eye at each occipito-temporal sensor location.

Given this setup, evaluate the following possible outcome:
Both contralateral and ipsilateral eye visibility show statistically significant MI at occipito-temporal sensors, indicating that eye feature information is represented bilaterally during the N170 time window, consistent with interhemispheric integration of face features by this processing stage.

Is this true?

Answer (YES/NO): YES